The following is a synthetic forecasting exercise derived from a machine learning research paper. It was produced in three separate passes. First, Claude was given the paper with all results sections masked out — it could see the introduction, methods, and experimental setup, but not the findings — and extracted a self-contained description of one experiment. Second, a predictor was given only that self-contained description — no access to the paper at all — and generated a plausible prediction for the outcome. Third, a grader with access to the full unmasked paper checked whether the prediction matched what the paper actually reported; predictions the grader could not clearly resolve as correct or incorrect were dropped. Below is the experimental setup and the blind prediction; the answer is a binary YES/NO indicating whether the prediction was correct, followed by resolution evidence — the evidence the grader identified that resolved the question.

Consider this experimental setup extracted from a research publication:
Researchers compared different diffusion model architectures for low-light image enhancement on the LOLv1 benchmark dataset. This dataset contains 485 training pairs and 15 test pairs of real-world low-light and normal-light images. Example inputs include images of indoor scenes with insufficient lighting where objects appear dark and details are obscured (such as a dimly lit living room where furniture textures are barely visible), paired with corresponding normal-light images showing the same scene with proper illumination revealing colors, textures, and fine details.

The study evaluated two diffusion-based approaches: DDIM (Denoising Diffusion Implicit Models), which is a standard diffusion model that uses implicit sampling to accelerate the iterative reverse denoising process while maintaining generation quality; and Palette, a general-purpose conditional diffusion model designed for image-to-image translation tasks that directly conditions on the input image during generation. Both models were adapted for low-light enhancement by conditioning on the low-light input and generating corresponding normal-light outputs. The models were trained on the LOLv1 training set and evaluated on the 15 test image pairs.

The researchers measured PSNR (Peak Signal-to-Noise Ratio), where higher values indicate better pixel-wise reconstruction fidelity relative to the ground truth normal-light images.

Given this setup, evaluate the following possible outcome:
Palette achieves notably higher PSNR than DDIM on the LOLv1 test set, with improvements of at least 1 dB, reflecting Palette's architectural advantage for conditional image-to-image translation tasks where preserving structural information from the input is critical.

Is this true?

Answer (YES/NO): NO